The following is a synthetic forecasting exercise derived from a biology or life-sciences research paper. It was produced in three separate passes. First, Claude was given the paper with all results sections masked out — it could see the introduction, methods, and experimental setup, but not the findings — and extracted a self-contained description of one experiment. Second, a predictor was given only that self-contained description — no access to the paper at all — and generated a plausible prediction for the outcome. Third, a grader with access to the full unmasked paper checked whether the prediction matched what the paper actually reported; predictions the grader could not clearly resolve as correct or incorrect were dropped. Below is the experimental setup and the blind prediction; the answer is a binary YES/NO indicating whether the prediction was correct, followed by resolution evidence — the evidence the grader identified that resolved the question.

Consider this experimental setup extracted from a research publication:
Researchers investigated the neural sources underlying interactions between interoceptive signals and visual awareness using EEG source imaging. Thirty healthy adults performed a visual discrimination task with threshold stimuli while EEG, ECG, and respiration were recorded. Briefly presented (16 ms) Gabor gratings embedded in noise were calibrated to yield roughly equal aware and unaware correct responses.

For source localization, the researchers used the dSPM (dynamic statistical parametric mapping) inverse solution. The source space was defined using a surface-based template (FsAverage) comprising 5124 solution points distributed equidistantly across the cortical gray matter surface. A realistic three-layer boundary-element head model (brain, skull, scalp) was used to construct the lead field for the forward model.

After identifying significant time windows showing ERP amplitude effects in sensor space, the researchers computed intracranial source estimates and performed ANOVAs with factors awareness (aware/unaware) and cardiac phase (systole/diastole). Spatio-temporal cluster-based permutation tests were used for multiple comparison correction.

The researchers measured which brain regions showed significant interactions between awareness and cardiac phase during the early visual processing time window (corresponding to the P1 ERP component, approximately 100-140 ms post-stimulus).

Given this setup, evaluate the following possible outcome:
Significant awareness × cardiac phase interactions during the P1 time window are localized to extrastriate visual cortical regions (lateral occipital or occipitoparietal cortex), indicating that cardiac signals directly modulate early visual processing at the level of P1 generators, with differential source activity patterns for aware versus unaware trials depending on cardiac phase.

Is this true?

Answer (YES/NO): NO